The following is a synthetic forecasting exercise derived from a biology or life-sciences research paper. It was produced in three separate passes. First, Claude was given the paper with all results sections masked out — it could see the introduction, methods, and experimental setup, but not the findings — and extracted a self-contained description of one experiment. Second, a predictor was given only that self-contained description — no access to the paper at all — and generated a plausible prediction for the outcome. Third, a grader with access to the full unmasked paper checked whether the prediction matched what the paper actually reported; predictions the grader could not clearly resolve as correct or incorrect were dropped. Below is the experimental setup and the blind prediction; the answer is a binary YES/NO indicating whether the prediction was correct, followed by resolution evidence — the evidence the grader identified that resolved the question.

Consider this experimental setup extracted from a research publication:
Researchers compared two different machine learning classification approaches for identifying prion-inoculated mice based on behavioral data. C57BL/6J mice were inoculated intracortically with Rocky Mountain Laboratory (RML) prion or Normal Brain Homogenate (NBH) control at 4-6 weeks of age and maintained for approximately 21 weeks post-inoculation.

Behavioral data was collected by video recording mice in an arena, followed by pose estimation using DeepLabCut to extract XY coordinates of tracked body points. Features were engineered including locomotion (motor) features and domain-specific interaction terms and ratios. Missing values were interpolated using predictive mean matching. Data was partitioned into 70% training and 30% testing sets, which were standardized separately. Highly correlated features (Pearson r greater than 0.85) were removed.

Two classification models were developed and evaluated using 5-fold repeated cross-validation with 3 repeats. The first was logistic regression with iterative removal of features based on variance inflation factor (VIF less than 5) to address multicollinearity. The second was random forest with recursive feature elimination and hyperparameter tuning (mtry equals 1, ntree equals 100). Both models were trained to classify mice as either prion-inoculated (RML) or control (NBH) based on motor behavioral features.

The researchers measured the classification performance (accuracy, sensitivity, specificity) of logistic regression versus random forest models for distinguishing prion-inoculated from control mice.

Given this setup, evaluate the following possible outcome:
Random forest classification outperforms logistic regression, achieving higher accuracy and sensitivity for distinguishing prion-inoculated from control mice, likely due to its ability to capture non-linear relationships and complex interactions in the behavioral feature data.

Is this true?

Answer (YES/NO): NO